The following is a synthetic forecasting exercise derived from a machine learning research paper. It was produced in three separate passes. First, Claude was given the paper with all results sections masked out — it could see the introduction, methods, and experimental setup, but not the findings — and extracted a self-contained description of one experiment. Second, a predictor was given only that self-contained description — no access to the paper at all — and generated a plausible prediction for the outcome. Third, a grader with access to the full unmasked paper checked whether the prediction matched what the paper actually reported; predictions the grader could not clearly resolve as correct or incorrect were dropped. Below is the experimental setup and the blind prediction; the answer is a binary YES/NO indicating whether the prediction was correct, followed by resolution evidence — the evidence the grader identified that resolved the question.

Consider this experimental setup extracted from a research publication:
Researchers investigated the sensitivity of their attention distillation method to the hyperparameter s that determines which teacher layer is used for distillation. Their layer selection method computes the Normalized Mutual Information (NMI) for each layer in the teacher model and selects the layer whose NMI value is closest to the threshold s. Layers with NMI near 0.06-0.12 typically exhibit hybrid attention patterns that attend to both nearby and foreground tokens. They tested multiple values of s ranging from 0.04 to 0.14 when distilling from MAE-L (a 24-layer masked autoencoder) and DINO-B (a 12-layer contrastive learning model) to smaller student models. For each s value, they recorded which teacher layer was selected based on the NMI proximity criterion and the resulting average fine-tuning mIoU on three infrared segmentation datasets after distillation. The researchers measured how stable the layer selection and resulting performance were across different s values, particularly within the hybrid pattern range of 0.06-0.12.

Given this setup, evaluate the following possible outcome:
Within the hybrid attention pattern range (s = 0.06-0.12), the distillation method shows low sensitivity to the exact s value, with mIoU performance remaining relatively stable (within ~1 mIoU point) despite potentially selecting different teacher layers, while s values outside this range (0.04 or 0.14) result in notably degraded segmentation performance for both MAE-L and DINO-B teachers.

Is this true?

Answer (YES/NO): NO